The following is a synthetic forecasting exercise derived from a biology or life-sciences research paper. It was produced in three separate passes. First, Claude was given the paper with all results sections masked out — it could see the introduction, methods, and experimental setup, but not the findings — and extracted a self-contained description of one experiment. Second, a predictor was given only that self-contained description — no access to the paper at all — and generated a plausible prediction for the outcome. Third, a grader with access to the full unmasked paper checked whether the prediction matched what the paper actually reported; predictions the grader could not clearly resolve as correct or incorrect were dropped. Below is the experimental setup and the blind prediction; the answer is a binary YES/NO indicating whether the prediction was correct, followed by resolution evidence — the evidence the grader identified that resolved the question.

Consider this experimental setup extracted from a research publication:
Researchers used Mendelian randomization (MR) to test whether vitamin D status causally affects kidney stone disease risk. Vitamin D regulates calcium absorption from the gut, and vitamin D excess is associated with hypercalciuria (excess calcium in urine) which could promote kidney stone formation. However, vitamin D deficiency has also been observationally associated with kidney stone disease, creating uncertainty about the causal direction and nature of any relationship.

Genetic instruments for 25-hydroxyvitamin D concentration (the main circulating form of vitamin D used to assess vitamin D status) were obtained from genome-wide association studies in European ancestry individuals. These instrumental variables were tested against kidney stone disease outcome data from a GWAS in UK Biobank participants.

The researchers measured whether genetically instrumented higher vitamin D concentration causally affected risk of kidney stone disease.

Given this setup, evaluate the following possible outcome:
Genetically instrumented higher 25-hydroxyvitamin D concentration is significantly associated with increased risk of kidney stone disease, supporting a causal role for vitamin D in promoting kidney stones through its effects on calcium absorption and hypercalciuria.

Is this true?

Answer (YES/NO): NO